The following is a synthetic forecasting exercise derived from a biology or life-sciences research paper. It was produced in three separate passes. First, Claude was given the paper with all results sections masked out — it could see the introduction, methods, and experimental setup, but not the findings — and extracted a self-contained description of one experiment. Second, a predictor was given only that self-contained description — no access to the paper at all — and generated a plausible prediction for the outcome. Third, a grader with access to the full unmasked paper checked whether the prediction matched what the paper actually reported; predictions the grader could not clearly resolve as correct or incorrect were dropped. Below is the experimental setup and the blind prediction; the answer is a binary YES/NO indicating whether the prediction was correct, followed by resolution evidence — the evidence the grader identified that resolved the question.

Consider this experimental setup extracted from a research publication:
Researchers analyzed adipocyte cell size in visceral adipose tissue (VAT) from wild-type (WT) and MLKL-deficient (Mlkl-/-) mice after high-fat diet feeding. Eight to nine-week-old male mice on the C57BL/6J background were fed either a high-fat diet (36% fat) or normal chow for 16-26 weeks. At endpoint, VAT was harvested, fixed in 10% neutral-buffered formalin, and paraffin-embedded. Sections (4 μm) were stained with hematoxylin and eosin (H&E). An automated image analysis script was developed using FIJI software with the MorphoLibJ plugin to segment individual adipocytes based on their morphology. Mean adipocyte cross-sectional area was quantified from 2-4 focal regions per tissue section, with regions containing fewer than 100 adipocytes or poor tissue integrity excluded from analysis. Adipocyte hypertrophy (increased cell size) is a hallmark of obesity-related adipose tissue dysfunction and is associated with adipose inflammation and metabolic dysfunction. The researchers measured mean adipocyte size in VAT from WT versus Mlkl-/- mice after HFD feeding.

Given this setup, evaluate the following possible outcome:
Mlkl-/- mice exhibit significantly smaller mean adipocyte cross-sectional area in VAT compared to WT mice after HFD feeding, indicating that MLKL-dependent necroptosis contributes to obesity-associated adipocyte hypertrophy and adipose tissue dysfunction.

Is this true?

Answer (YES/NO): NO